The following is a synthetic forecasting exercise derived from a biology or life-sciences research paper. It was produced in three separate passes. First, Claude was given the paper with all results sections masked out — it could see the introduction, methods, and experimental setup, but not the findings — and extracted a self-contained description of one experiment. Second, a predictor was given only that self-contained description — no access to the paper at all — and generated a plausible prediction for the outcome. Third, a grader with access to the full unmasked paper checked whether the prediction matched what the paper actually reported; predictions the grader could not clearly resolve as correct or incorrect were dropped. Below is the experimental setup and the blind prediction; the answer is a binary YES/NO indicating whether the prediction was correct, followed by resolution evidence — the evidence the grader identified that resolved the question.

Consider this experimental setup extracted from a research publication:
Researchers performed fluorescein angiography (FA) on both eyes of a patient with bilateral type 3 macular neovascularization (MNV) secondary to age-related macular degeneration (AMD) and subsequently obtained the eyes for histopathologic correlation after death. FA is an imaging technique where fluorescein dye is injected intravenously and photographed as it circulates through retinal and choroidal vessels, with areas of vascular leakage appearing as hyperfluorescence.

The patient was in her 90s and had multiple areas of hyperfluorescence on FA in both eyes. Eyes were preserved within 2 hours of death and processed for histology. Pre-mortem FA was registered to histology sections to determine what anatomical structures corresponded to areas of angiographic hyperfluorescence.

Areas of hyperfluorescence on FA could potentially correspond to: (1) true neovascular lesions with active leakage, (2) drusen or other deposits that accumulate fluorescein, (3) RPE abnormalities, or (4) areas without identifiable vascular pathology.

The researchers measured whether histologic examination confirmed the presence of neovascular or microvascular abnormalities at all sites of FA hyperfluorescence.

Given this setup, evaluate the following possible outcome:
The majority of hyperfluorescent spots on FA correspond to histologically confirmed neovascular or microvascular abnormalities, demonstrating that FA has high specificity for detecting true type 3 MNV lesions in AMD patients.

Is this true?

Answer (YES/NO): YES